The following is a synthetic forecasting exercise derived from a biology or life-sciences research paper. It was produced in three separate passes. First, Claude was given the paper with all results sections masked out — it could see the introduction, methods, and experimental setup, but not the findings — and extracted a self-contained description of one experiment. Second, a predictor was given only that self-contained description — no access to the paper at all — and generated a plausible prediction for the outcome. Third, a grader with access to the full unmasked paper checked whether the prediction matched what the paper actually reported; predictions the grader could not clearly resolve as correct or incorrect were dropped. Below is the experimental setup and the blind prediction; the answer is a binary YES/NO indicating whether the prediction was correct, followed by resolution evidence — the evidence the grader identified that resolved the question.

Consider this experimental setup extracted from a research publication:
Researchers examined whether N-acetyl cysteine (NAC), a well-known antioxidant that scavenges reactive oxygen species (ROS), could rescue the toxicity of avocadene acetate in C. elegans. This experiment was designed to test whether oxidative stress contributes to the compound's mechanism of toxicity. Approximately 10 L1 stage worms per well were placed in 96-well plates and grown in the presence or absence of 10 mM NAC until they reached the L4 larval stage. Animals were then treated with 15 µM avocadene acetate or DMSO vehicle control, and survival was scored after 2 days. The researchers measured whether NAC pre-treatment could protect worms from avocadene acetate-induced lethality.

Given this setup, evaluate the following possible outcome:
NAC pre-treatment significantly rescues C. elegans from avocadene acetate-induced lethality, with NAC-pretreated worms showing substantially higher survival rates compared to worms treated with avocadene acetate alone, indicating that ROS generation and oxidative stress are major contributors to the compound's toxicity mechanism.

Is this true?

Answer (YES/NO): YES